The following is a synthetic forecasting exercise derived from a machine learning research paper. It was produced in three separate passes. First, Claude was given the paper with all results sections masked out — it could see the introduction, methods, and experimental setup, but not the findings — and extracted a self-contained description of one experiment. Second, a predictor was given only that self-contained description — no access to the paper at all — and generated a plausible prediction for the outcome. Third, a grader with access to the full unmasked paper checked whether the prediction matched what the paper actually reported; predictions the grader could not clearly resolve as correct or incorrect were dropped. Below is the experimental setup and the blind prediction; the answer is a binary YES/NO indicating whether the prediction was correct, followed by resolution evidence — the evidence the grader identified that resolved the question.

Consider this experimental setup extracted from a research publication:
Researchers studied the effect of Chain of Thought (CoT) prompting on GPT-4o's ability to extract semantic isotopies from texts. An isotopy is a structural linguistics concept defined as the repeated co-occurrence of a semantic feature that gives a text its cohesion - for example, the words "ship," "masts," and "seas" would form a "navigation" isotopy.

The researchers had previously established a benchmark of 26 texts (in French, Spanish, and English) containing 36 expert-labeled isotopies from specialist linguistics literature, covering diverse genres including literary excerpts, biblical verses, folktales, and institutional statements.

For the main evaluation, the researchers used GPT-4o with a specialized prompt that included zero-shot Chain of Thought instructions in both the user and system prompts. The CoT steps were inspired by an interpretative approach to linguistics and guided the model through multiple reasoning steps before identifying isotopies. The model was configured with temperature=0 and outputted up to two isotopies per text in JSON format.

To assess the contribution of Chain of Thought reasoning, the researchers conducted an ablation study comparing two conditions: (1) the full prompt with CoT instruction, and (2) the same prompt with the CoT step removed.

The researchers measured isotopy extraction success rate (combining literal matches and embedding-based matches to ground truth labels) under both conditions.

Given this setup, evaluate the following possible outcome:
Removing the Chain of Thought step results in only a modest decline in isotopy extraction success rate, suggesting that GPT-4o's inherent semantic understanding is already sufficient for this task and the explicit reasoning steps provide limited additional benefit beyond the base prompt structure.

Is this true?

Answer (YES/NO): YES